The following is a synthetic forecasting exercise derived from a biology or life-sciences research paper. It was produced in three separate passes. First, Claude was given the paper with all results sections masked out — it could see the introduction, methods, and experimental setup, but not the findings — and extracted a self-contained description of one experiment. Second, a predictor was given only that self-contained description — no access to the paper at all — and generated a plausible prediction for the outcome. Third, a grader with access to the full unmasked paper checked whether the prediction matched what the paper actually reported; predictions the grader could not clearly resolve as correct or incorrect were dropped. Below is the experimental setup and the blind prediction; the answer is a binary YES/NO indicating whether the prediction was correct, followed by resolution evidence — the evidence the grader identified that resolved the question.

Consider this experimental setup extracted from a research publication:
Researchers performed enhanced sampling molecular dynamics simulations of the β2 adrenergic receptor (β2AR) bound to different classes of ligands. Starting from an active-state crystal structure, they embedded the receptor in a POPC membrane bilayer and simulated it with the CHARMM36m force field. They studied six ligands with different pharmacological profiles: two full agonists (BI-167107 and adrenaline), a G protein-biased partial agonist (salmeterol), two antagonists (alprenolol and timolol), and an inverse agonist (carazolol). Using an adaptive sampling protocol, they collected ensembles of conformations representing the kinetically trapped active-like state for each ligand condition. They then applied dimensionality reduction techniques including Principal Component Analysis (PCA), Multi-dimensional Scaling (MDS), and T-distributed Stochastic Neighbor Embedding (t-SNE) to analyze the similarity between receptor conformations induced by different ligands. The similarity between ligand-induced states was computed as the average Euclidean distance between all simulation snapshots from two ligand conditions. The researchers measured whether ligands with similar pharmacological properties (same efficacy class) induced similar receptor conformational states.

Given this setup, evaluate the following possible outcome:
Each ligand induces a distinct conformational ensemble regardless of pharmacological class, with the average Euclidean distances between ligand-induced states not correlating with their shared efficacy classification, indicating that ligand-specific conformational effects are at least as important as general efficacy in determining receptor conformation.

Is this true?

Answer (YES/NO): NO